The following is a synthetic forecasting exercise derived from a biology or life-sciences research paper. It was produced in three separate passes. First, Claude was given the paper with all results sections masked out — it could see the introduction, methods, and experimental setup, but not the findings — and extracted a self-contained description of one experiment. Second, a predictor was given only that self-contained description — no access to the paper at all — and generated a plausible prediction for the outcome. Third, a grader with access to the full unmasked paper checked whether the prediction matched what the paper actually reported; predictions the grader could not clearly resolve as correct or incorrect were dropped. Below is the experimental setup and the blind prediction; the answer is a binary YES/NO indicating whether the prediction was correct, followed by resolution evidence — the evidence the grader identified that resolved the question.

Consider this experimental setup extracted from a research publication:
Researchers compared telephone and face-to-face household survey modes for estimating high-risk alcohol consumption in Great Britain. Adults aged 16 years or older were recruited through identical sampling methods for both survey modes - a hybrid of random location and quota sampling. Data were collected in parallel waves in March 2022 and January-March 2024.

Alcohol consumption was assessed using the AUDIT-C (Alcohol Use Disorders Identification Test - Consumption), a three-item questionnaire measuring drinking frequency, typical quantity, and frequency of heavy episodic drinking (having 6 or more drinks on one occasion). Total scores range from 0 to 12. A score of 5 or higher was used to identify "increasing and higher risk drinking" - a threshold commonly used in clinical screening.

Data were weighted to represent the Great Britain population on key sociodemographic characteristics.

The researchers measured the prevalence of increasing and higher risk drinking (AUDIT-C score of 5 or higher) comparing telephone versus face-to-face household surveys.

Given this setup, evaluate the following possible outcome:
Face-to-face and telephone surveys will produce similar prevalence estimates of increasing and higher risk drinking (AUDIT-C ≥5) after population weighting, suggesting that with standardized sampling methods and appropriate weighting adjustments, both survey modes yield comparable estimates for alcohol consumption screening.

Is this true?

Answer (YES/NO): NO